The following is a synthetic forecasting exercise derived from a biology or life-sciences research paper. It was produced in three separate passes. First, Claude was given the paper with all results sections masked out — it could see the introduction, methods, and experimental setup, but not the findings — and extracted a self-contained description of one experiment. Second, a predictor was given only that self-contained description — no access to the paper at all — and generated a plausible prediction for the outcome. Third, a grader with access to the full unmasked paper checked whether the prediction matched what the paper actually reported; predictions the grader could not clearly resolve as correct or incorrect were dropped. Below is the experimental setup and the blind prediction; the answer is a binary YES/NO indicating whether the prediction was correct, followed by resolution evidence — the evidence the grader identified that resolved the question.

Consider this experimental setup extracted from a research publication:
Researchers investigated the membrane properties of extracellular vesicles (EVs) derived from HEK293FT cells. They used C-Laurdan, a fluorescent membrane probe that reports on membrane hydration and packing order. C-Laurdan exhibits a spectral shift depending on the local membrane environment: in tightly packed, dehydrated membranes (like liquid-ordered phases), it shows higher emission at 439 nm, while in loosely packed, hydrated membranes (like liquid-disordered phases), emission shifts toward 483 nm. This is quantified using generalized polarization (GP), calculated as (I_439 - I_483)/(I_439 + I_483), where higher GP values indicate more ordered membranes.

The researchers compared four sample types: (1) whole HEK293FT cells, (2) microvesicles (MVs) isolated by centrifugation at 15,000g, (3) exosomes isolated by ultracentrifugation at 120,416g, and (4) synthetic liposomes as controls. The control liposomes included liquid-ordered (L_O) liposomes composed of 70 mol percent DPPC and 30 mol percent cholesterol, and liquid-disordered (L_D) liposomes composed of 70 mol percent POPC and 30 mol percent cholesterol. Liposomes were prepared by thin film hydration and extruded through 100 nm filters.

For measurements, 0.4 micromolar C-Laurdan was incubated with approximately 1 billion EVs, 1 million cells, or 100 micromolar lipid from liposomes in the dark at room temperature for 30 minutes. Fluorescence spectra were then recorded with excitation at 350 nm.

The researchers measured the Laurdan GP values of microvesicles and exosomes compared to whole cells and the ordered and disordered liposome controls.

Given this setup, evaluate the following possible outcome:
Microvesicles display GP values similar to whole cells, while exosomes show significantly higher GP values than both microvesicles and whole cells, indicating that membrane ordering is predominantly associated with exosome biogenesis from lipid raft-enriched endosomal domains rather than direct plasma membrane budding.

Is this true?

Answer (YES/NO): NO